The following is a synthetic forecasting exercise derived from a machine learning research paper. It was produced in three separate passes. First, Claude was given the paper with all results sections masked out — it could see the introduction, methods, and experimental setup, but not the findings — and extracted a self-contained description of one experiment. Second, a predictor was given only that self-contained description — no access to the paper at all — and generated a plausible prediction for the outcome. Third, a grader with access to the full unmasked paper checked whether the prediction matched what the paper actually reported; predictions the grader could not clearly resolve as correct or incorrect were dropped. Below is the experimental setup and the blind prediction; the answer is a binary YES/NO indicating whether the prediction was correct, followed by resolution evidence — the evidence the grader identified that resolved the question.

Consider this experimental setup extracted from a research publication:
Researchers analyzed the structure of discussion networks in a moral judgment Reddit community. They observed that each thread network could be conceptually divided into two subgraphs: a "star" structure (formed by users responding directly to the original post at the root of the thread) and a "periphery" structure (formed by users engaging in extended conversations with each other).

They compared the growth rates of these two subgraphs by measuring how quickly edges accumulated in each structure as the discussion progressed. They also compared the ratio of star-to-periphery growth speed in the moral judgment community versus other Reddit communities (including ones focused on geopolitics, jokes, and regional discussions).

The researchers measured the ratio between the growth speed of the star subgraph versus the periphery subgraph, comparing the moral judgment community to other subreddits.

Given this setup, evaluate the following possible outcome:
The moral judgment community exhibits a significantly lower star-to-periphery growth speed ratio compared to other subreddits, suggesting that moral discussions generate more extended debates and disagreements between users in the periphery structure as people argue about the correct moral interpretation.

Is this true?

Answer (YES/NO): NO